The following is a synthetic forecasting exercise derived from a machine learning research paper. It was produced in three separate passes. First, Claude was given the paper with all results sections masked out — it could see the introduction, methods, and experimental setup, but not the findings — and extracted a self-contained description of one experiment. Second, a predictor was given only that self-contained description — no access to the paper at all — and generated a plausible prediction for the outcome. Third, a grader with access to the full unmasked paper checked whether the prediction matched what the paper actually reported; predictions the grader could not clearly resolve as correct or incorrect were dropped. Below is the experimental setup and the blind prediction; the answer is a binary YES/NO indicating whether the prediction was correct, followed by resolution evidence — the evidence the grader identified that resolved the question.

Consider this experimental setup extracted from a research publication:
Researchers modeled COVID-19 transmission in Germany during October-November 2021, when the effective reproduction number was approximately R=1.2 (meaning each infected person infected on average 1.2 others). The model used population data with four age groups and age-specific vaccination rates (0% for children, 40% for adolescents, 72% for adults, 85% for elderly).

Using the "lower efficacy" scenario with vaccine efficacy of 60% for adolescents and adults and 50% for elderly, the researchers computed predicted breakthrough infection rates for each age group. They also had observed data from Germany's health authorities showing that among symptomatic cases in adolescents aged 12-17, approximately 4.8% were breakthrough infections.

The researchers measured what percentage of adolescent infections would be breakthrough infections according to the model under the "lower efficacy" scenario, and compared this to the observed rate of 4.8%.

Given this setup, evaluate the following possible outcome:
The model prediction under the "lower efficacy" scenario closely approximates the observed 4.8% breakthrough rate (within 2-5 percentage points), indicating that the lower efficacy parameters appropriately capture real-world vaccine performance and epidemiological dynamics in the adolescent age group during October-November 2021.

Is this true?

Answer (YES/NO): NO